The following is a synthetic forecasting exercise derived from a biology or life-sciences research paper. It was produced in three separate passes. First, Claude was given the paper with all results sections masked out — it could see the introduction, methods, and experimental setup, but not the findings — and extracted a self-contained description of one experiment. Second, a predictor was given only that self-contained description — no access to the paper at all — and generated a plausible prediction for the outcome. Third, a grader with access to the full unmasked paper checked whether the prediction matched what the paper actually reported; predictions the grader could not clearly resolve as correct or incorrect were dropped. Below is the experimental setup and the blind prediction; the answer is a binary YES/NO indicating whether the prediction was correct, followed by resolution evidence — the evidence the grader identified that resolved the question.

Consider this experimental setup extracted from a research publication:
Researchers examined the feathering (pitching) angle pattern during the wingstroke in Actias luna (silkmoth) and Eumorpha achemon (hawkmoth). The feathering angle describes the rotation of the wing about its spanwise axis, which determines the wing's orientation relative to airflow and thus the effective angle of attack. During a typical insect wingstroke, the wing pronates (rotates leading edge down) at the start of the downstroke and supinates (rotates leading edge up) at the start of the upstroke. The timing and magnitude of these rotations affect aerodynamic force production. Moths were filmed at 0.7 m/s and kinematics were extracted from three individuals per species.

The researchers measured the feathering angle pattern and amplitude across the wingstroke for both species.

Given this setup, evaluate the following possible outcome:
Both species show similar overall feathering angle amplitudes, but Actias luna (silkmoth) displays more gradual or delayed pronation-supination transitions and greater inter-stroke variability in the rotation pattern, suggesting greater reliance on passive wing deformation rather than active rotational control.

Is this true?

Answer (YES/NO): NO